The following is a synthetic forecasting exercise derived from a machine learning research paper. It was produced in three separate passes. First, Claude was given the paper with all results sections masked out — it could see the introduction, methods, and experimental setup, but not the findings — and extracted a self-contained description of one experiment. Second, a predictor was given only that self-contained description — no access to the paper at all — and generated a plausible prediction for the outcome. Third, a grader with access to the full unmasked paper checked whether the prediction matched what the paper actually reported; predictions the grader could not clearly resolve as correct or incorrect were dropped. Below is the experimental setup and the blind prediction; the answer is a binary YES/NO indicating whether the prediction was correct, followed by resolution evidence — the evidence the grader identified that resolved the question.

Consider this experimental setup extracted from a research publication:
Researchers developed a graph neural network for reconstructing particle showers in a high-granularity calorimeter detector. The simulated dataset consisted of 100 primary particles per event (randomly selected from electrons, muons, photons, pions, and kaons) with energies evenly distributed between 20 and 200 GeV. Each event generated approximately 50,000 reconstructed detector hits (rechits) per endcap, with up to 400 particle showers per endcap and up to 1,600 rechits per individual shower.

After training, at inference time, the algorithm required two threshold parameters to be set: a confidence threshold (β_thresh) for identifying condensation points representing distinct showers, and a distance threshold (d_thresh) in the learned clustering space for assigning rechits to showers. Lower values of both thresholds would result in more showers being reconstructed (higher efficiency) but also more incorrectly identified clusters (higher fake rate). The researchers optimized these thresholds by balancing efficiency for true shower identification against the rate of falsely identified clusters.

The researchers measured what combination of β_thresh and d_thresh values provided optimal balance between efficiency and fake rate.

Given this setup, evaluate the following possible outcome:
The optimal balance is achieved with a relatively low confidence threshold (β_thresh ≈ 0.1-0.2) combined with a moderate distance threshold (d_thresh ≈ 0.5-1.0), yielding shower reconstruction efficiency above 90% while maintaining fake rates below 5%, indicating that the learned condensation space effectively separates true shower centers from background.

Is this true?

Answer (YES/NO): NO